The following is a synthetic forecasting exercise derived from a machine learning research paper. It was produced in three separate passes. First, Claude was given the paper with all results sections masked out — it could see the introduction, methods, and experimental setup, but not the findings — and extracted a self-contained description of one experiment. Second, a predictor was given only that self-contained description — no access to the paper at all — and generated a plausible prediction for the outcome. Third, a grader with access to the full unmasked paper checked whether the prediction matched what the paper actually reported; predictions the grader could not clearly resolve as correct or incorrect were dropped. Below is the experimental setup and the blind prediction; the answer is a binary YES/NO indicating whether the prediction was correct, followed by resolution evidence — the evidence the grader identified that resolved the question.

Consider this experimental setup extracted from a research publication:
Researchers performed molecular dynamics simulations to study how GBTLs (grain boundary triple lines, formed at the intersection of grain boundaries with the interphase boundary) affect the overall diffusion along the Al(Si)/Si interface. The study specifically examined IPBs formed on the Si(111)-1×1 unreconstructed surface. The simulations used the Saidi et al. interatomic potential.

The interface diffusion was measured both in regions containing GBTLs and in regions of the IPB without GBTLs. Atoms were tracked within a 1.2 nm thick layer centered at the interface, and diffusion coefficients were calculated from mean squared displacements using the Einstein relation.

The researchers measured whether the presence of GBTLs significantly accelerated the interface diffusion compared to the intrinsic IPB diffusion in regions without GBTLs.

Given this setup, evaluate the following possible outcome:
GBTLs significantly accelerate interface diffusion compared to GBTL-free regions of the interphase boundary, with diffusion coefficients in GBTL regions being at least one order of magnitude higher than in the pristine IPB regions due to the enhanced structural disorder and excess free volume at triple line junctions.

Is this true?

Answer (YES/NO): NO